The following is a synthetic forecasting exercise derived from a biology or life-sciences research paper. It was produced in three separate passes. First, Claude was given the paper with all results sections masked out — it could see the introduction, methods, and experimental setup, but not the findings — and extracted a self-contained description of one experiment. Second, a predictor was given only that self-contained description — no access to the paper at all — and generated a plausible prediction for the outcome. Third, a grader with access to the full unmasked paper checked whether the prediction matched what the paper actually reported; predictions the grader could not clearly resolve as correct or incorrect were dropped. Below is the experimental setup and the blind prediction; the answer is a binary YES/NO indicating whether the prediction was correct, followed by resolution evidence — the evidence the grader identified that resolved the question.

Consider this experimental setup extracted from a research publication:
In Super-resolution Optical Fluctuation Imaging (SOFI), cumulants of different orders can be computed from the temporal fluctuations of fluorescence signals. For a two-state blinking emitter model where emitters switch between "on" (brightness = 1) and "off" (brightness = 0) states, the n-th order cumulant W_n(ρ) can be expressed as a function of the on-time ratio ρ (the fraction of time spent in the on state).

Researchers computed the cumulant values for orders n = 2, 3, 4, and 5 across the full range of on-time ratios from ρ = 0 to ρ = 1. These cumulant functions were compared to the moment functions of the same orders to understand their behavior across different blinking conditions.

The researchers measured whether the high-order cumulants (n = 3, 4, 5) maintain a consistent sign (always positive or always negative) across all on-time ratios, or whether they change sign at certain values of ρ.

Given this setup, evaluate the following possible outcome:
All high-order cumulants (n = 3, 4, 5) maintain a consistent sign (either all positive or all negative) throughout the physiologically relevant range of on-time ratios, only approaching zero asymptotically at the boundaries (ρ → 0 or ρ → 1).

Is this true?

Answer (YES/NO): NO